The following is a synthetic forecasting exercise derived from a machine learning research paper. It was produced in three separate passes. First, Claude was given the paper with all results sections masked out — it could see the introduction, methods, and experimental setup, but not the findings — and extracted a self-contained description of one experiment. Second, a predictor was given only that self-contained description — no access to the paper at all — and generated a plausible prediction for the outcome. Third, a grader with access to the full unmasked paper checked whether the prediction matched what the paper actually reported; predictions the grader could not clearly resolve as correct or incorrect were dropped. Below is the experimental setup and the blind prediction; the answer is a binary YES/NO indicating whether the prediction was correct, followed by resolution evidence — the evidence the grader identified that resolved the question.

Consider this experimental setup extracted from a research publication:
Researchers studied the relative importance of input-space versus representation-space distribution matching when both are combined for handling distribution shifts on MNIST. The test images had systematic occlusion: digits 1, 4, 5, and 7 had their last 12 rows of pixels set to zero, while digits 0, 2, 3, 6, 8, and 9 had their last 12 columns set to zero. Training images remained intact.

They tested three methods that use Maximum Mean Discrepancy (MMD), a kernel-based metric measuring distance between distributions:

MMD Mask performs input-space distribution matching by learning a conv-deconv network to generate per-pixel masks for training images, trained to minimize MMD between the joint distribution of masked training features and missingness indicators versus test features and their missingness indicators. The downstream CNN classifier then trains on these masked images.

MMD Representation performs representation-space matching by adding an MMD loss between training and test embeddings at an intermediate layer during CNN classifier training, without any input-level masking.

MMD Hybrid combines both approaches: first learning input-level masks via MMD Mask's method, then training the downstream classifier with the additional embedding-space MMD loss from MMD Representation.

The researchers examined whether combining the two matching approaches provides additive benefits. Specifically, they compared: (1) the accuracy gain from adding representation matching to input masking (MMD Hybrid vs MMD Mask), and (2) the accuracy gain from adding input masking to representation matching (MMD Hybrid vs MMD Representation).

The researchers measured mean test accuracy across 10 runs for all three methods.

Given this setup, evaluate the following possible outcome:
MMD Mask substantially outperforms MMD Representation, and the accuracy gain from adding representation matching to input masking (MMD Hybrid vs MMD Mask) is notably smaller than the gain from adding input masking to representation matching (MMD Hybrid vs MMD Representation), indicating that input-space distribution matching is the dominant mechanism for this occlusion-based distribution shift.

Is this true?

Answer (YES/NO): YES